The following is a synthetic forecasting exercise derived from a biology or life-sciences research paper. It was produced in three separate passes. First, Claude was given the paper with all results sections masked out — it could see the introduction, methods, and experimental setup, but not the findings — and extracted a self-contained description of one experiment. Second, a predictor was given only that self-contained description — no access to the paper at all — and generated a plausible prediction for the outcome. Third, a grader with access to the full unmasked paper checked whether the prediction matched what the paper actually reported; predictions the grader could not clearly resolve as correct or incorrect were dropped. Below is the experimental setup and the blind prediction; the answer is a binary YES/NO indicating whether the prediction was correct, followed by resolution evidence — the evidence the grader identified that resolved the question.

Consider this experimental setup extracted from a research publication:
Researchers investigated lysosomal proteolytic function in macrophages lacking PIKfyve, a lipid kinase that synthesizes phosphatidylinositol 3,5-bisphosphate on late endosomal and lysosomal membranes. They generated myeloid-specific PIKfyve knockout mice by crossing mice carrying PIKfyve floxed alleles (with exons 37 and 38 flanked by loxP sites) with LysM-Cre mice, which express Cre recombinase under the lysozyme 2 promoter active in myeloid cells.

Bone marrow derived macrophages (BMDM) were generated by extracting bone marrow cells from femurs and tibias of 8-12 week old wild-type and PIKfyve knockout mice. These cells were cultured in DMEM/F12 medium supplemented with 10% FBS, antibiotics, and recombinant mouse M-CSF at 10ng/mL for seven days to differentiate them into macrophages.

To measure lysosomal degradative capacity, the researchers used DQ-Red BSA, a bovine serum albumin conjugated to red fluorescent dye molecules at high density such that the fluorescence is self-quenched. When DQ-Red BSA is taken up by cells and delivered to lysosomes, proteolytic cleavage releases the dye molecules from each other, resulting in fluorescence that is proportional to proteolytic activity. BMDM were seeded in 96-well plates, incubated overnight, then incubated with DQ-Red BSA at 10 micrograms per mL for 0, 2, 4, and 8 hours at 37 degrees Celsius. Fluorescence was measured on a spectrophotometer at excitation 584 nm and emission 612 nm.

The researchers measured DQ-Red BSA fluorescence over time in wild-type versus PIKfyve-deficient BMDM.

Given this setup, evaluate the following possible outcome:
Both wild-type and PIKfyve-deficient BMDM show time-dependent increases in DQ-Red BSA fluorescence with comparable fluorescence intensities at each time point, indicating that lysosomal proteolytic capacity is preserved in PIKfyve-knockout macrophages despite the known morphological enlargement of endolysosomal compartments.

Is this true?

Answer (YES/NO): NO